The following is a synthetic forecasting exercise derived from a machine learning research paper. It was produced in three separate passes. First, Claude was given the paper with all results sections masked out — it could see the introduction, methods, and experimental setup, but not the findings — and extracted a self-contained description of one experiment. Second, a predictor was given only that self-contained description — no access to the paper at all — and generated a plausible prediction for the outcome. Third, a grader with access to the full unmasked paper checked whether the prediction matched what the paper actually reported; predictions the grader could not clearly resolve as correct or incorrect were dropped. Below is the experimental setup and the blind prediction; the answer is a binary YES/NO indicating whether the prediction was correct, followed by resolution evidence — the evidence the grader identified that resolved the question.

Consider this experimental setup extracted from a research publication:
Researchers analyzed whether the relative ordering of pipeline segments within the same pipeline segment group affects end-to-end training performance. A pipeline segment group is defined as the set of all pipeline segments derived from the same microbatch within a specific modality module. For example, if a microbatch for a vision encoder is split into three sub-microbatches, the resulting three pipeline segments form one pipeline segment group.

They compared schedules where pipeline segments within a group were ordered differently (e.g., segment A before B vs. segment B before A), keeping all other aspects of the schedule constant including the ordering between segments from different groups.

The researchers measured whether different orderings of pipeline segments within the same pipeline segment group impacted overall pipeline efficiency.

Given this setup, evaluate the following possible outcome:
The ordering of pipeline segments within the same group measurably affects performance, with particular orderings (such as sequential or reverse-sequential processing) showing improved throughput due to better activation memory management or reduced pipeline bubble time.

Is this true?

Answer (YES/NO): NO